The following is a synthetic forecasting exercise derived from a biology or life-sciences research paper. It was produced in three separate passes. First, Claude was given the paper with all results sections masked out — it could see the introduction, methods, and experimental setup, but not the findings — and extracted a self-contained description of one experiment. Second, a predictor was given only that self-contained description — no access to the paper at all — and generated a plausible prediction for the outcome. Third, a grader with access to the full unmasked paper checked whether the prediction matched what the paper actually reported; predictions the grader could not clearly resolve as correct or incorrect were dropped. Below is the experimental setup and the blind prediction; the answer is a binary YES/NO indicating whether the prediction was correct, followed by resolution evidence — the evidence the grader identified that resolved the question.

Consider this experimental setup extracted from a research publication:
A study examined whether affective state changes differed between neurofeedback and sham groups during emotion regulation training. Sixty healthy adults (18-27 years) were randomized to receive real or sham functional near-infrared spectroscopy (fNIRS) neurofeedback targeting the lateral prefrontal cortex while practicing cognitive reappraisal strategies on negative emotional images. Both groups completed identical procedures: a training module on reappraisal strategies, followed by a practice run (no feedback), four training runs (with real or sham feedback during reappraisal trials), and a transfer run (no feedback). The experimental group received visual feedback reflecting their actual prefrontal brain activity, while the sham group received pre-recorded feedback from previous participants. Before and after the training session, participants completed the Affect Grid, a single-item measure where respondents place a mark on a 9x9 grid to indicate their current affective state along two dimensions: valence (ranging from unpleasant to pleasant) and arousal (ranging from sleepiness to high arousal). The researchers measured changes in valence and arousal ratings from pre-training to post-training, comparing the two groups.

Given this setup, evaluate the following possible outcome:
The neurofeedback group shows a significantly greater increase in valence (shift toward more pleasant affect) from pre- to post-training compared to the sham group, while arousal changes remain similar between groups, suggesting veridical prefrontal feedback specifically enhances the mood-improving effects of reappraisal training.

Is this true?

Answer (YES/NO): NO